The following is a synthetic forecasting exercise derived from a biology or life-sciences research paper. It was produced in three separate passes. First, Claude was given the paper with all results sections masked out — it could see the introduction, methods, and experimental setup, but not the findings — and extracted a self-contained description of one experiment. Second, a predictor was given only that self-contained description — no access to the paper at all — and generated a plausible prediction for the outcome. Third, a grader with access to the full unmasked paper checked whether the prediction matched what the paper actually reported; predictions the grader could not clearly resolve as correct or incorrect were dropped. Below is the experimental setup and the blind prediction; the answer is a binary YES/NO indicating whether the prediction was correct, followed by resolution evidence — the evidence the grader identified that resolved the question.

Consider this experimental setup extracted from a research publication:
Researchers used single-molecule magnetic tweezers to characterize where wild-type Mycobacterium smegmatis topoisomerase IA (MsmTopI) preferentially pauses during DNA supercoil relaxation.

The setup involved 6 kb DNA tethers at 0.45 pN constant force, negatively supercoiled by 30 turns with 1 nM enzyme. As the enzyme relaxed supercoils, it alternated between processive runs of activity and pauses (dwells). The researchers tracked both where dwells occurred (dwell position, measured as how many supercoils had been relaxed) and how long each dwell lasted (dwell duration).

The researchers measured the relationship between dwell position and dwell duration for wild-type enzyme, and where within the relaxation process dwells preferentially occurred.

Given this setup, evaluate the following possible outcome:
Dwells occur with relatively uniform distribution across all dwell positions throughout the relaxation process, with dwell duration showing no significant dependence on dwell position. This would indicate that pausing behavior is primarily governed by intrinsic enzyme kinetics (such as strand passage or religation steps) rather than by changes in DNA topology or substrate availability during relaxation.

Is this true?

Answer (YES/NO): NO